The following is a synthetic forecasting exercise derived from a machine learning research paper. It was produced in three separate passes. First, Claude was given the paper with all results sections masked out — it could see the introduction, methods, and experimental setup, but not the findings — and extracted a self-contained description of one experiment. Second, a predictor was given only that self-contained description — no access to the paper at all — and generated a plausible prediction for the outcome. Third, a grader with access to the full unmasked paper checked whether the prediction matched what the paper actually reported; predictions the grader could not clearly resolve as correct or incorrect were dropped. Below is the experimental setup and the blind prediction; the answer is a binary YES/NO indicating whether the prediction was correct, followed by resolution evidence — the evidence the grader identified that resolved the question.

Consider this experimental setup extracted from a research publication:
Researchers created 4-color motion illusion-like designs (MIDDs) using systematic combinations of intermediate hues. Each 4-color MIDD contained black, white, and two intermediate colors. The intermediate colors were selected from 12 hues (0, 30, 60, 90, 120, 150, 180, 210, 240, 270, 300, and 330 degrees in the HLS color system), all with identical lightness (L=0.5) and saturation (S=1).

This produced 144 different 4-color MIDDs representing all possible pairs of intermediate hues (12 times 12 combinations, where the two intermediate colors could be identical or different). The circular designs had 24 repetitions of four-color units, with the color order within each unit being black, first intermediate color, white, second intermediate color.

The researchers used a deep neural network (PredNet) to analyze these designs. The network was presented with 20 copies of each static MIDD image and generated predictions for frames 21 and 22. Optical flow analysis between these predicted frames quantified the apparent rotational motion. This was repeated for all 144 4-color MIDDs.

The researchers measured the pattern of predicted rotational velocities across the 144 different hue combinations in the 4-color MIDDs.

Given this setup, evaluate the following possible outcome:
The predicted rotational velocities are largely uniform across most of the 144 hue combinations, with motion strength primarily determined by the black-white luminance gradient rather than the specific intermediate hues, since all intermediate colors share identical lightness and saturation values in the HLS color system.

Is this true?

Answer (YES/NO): NO